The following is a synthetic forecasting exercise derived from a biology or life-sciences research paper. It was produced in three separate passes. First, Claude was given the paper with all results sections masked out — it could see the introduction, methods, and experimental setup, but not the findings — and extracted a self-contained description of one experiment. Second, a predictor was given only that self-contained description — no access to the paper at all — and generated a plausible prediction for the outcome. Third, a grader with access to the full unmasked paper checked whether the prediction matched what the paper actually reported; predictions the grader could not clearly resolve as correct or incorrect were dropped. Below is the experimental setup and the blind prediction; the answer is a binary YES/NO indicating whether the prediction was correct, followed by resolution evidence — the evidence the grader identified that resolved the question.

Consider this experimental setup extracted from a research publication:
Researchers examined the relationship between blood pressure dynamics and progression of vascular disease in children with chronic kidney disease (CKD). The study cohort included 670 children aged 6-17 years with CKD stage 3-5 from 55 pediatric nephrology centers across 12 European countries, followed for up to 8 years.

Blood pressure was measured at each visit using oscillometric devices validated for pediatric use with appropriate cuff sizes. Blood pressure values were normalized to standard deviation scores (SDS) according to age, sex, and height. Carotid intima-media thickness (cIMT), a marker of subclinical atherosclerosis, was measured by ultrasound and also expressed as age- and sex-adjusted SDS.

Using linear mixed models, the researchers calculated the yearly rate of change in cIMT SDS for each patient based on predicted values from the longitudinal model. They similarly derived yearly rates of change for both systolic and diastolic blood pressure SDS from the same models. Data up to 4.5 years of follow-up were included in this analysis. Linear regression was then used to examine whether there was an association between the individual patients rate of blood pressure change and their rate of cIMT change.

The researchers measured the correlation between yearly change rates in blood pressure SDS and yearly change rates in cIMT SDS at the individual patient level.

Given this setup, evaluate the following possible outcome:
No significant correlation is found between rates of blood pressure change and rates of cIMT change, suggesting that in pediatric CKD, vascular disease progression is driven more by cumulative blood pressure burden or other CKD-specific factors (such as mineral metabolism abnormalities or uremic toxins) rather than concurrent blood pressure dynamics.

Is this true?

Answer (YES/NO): NO